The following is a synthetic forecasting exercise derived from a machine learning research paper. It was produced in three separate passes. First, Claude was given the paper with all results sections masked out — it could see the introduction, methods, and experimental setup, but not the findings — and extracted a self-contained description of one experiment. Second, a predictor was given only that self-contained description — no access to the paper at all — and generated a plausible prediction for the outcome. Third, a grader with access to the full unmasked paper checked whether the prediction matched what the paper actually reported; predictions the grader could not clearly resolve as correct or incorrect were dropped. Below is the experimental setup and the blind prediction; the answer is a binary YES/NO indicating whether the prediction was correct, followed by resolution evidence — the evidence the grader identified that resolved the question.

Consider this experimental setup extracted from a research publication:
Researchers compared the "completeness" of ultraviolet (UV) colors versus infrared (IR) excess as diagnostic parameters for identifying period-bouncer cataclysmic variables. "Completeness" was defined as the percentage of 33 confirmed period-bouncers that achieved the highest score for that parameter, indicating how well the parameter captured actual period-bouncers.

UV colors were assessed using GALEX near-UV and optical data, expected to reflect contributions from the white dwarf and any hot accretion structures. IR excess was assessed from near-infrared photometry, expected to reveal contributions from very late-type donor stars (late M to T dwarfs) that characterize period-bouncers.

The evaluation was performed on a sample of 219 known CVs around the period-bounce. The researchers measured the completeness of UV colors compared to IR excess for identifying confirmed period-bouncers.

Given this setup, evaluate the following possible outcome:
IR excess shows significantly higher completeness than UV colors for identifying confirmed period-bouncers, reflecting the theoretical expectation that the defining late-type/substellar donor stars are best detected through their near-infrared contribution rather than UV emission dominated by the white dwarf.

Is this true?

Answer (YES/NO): YES